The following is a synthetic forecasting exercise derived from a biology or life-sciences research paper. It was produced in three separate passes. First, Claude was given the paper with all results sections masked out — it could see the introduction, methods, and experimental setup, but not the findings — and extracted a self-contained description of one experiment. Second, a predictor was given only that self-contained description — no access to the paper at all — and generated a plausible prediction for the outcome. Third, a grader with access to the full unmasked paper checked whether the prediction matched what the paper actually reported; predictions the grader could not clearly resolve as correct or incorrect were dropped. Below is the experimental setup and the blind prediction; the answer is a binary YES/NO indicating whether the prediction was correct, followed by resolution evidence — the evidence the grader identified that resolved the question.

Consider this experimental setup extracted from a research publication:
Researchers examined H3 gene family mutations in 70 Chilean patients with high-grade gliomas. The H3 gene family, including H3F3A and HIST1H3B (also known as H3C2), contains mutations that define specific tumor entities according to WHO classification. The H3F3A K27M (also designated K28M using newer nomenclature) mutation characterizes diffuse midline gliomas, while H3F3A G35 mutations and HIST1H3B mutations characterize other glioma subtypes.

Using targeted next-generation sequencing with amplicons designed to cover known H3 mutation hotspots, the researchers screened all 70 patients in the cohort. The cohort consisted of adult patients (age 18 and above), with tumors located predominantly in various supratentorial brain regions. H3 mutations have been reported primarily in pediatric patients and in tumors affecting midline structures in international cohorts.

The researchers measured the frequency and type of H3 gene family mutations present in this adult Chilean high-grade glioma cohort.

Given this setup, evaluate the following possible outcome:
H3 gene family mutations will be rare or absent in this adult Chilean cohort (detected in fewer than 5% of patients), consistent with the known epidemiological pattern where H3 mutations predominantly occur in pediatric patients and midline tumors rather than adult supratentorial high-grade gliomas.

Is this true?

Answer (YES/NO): YES